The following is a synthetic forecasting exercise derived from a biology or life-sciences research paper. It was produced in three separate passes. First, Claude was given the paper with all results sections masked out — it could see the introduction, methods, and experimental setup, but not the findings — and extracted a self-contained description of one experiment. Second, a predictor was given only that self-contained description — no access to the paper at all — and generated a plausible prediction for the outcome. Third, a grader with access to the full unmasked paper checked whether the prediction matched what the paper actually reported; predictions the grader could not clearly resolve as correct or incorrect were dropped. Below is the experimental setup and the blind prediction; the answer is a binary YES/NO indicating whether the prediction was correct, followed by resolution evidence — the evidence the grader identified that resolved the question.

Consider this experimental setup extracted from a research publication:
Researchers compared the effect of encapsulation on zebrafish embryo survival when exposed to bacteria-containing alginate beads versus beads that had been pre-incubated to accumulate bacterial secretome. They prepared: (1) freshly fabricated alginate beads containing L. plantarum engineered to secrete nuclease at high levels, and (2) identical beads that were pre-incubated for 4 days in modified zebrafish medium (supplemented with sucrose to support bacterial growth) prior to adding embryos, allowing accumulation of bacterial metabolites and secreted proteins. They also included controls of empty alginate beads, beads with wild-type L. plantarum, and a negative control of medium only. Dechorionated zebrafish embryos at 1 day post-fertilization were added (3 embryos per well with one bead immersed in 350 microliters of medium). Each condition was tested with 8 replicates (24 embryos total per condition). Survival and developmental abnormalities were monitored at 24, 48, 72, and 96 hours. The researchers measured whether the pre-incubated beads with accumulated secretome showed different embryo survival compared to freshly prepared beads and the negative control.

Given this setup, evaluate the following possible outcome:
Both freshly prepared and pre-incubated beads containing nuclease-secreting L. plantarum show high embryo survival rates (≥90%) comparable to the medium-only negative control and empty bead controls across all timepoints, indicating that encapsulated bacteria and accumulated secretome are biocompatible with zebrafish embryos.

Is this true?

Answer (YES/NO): YES